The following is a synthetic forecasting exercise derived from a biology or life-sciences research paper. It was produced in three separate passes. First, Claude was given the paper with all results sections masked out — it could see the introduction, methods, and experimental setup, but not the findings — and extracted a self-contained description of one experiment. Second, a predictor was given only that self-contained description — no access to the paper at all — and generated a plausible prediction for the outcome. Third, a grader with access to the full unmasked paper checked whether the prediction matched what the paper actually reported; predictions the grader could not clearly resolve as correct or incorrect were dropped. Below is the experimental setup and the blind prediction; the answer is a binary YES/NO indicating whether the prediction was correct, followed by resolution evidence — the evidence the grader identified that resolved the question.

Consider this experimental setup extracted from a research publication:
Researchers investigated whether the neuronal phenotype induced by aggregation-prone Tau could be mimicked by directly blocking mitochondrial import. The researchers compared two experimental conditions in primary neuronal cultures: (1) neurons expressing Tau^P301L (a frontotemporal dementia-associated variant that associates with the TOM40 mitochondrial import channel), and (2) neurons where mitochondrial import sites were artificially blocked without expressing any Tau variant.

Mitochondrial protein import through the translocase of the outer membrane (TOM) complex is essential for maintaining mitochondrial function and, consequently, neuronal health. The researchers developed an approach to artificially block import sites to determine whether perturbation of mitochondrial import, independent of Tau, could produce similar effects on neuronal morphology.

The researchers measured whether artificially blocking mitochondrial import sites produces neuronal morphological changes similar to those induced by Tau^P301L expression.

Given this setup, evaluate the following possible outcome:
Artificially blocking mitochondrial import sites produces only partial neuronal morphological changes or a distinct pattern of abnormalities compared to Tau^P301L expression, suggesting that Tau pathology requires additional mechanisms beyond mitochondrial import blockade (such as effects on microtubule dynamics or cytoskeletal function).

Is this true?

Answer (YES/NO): NO